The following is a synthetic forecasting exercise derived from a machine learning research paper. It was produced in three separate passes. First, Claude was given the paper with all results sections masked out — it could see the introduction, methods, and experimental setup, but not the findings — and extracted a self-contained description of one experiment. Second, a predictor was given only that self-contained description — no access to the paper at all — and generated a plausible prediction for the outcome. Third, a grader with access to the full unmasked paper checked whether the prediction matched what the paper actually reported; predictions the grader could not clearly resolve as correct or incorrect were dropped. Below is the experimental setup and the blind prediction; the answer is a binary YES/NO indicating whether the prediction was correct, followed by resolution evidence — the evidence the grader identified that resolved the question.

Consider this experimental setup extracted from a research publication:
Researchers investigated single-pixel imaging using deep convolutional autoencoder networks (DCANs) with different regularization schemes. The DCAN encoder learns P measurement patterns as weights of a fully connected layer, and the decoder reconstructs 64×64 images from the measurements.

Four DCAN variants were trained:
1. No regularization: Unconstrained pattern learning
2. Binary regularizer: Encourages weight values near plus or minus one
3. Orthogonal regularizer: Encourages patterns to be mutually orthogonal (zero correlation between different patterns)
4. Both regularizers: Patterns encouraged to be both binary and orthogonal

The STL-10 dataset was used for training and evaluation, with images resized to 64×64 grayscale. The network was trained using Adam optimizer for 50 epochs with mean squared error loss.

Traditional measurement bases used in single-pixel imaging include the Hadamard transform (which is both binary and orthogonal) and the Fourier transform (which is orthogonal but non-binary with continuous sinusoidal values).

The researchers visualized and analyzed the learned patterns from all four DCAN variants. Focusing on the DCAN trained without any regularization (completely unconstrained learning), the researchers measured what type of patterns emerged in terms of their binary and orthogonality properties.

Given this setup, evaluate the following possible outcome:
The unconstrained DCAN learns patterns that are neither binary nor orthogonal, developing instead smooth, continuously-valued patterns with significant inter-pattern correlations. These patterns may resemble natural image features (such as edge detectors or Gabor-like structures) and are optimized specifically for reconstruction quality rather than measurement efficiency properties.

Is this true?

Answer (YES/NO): NO